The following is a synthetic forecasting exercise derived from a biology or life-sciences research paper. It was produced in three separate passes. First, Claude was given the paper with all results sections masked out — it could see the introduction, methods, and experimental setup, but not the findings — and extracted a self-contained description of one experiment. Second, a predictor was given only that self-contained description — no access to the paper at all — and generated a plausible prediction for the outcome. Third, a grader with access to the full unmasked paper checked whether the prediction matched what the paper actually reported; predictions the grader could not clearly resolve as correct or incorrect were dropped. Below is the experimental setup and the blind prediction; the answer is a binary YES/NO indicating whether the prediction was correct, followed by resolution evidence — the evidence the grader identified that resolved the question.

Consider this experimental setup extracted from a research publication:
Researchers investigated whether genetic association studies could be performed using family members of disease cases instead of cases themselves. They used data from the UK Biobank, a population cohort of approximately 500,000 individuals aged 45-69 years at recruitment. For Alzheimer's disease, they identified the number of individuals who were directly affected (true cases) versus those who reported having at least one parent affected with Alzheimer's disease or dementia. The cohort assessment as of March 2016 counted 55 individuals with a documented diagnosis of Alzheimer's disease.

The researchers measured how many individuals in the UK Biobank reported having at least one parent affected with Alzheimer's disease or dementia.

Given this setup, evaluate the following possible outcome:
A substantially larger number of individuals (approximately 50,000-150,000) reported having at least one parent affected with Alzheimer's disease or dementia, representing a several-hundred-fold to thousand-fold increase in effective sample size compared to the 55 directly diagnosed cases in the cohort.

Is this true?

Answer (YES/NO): YES